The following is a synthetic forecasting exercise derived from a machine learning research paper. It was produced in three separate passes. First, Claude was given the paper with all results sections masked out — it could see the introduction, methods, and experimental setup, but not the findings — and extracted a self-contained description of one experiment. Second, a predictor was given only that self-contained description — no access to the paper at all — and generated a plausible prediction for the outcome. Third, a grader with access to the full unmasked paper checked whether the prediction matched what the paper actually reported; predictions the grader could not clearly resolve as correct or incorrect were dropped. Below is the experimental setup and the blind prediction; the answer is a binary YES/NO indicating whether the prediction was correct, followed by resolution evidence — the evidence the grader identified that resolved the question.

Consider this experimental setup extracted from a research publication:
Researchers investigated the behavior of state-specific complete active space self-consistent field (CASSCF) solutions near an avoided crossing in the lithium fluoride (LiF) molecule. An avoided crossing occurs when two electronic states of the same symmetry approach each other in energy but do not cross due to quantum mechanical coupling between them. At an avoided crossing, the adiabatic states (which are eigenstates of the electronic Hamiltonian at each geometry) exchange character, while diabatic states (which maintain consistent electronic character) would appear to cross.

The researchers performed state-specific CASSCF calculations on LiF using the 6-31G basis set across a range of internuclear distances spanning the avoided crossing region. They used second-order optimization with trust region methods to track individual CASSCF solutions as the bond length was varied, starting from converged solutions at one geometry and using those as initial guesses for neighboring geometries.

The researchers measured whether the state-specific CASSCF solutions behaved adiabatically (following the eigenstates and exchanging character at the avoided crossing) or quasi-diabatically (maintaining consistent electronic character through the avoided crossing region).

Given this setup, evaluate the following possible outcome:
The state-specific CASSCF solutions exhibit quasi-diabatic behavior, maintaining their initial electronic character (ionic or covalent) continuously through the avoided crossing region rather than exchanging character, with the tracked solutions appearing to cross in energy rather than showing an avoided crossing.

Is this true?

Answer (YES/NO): NO